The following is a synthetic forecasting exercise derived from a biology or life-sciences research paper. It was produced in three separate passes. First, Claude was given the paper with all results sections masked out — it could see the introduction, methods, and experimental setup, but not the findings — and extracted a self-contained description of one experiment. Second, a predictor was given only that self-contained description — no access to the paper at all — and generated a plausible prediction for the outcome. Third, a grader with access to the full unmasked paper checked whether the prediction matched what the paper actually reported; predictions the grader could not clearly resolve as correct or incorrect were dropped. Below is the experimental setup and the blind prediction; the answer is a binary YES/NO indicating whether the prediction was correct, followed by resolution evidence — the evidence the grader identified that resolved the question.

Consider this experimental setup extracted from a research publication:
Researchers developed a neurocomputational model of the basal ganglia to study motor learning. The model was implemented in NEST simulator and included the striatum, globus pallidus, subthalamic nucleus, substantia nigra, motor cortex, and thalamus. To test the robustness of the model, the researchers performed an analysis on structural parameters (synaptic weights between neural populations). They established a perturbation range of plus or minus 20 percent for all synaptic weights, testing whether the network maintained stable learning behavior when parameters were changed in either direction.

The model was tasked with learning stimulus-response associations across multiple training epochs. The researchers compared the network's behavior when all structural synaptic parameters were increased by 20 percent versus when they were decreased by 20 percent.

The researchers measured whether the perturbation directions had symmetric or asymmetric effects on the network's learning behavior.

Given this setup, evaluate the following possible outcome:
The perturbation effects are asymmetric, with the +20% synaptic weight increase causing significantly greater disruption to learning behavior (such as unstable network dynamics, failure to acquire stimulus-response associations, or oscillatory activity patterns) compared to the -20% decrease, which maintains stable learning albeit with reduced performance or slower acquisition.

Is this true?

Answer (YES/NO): NO